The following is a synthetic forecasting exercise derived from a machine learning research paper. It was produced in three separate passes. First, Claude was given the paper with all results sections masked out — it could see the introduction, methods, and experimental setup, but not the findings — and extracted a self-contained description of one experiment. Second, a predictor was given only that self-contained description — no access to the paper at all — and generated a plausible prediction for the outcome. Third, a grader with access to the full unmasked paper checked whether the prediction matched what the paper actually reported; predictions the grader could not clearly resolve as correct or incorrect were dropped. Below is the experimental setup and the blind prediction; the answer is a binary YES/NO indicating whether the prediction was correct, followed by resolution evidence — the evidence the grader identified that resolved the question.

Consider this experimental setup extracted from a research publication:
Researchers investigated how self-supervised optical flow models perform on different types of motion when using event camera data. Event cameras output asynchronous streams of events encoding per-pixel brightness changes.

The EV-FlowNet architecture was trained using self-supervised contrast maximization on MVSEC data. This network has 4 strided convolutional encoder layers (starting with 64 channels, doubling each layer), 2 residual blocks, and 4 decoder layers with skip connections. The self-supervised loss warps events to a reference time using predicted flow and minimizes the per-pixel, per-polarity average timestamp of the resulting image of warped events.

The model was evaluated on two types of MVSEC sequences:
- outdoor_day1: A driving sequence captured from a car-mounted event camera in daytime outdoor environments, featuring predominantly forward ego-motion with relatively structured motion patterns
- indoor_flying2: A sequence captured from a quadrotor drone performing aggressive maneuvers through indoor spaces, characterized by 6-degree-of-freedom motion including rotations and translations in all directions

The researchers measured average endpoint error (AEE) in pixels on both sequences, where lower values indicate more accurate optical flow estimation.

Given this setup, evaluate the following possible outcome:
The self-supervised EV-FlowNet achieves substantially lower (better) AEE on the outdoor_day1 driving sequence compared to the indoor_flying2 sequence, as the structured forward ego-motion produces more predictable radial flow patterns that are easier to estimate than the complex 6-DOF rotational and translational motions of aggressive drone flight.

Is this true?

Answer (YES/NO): YES